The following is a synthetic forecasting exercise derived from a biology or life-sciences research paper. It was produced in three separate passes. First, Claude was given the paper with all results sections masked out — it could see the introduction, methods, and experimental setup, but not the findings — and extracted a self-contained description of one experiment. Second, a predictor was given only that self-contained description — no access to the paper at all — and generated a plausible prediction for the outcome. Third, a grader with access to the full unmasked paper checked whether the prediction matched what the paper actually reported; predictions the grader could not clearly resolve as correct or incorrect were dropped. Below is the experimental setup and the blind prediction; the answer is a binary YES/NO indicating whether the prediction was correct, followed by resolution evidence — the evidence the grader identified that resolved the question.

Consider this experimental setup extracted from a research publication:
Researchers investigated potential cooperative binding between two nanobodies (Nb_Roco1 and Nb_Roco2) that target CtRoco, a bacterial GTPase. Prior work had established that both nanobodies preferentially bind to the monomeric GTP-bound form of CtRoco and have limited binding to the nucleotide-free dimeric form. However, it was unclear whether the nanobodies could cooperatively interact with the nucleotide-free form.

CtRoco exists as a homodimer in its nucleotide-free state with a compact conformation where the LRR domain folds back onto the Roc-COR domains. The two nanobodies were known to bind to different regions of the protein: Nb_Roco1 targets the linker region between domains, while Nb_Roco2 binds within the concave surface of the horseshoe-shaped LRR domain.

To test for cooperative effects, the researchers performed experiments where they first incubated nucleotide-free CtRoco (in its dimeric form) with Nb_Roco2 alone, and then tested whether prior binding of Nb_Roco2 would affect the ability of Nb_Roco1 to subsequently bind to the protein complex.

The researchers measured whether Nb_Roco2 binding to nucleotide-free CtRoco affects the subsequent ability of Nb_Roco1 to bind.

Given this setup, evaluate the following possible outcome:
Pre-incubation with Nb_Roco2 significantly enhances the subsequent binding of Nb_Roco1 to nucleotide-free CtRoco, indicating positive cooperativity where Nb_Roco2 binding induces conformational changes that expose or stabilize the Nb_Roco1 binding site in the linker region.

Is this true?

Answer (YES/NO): YES